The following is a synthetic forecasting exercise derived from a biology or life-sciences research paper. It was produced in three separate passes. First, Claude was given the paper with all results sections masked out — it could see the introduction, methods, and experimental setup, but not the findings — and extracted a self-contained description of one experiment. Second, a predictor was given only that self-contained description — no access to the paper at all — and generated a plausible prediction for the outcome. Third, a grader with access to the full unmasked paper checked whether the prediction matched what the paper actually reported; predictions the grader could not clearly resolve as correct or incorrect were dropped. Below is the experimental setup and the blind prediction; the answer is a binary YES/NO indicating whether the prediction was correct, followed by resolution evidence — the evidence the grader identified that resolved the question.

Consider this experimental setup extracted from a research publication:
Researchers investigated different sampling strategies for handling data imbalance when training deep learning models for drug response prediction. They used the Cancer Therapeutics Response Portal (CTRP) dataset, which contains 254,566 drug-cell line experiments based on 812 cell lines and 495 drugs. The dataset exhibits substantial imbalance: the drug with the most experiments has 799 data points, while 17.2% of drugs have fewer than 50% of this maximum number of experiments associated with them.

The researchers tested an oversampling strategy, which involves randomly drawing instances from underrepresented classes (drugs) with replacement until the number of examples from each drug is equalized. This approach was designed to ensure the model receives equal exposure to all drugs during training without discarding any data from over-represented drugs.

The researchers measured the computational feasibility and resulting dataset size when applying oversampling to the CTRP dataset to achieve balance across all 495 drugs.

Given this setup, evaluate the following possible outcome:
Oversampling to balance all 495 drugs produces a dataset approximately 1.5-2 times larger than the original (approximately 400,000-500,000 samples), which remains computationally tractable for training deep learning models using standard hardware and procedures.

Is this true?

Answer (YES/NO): NO